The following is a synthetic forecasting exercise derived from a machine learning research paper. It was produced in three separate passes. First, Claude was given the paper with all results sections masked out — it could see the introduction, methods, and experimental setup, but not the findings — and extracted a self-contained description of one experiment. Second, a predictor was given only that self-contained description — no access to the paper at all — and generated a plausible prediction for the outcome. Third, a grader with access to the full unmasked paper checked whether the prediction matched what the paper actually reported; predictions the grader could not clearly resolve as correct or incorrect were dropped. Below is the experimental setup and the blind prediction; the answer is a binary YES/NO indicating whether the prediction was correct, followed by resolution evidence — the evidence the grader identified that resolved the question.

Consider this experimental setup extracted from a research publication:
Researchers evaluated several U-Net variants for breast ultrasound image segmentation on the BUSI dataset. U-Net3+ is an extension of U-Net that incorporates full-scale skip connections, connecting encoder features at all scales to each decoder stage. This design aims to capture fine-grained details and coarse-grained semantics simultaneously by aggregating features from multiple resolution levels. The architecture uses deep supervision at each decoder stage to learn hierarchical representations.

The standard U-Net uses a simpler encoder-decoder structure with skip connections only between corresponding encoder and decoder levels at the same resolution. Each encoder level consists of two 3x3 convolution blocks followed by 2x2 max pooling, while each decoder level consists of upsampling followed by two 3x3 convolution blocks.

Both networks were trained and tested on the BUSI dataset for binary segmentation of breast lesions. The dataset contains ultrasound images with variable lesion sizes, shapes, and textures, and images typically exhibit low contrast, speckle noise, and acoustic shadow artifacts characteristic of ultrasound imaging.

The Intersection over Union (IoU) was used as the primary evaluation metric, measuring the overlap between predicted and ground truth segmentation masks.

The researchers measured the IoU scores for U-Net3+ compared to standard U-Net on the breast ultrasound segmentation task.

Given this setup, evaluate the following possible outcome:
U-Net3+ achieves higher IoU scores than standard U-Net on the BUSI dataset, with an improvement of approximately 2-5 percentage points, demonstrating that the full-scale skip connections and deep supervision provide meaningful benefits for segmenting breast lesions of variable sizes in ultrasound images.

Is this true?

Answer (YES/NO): NO